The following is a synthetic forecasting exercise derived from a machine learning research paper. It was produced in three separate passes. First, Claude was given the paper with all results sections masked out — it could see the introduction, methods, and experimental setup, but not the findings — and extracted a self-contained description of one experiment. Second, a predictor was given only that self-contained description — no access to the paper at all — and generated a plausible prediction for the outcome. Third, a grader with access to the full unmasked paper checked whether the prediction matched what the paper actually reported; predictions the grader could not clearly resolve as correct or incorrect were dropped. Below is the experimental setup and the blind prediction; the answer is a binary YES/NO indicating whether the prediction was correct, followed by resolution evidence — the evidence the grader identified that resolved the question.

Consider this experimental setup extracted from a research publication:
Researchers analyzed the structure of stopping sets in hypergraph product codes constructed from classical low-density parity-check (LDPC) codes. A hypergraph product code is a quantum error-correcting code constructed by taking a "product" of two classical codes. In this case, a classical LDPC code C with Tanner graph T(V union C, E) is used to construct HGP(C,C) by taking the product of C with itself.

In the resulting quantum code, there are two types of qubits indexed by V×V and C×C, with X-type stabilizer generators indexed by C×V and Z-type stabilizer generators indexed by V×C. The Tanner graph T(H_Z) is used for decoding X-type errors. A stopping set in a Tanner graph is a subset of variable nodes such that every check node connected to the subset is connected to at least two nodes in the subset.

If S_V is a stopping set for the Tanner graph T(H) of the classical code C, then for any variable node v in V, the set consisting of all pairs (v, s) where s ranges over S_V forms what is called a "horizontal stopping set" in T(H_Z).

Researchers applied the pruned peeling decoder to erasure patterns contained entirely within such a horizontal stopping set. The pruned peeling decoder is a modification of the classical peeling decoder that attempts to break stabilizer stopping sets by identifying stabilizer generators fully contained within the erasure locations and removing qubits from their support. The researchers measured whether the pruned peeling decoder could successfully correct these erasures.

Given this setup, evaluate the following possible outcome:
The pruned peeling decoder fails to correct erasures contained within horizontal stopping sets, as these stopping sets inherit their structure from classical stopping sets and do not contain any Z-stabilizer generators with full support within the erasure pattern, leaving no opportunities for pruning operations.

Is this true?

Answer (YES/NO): YES